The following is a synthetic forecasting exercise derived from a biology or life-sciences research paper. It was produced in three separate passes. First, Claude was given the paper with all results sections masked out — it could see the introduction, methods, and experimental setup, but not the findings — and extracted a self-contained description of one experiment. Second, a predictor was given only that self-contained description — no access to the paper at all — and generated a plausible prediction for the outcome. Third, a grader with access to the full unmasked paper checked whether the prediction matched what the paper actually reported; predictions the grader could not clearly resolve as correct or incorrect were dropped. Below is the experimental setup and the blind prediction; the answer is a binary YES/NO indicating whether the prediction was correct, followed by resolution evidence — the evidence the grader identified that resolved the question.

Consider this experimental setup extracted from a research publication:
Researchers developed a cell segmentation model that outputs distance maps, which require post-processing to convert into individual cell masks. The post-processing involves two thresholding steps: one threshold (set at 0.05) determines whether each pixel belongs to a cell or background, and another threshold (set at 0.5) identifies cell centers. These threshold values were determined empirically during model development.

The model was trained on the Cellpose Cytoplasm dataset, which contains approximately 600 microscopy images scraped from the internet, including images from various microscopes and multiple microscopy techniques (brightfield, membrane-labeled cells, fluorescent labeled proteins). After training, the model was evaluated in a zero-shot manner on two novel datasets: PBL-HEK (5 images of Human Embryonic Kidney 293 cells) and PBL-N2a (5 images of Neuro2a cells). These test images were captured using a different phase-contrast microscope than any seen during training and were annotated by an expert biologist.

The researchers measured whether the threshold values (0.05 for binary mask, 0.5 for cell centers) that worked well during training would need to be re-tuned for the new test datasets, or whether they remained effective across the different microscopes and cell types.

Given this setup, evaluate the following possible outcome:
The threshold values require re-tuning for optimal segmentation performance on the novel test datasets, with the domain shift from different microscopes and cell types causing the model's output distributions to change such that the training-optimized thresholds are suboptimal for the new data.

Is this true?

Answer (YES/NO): NO